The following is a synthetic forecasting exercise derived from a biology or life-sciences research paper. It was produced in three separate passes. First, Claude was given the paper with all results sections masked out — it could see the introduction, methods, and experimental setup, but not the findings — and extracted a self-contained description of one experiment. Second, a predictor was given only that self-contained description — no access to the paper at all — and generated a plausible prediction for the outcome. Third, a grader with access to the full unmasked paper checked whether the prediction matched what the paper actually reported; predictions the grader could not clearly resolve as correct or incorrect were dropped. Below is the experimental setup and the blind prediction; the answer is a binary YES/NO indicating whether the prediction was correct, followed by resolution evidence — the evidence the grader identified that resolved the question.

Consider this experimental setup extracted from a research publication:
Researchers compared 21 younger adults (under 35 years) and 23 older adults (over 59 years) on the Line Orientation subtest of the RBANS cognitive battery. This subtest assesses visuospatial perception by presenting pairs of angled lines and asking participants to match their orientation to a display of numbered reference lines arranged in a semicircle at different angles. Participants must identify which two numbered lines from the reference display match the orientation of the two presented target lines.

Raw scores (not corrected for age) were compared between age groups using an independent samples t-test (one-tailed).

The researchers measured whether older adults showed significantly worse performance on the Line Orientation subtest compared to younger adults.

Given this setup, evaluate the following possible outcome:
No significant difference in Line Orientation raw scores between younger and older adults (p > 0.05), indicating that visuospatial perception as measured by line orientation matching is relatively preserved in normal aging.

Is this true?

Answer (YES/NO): YES